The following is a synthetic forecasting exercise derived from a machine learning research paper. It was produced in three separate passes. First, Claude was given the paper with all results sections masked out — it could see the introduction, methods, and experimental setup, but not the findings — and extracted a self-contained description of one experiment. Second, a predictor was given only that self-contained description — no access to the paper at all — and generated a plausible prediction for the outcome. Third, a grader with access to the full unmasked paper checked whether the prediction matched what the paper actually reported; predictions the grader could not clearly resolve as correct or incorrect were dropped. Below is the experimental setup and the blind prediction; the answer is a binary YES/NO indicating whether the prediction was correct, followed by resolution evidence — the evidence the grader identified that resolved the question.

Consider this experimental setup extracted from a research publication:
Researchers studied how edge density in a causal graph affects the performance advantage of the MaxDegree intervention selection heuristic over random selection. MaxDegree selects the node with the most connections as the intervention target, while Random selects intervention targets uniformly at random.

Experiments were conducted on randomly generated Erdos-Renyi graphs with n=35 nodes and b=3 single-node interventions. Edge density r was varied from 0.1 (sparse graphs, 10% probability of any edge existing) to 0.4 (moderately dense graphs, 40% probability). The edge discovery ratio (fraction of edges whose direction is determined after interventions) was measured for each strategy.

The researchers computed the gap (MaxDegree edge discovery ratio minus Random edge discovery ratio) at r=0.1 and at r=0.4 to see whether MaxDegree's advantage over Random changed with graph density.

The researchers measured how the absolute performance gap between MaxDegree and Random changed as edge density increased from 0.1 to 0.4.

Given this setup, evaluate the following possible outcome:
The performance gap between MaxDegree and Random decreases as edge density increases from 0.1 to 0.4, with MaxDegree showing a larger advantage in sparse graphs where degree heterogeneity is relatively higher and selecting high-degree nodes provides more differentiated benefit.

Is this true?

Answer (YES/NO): YES